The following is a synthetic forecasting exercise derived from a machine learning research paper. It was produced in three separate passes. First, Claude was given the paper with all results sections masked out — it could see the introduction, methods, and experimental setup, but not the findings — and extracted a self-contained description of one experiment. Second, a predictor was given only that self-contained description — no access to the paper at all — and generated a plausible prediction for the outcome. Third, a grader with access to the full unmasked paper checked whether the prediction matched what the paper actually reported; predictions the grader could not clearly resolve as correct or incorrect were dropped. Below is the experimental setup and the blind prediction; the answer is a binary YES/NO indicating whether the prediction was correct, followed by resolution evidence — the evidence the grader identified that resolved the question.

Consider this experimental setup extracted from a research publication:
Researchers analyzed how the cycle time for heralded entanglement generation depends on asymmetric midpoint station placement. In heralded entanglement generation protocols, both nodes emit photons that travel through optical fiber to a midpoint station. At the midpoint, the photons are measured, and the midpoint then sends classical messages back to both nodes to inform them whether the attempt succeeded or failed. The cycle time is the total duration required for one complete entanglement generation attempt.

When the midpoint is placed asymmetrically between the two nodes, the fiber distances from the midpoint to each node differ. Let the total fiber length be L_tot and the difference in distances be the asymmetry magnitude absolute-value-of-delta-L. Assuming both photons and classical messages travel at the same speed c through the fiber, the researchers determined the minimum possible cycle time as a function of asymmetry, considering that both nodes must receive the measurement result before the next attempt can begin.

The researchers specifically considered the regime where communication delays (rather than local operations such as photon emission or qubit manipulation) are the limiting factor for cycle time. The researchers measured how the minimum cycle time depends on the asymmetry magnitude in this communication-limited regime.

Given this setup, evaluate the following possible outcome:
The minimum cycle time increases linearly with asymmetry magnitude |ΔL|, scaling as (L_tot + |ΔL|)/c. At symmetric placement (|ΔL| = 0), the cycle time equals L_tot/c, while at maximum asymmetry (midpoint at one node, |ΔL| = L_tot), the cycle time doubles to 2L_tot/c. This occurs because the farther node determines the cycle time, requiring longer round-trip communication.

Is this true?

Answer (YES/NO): YES